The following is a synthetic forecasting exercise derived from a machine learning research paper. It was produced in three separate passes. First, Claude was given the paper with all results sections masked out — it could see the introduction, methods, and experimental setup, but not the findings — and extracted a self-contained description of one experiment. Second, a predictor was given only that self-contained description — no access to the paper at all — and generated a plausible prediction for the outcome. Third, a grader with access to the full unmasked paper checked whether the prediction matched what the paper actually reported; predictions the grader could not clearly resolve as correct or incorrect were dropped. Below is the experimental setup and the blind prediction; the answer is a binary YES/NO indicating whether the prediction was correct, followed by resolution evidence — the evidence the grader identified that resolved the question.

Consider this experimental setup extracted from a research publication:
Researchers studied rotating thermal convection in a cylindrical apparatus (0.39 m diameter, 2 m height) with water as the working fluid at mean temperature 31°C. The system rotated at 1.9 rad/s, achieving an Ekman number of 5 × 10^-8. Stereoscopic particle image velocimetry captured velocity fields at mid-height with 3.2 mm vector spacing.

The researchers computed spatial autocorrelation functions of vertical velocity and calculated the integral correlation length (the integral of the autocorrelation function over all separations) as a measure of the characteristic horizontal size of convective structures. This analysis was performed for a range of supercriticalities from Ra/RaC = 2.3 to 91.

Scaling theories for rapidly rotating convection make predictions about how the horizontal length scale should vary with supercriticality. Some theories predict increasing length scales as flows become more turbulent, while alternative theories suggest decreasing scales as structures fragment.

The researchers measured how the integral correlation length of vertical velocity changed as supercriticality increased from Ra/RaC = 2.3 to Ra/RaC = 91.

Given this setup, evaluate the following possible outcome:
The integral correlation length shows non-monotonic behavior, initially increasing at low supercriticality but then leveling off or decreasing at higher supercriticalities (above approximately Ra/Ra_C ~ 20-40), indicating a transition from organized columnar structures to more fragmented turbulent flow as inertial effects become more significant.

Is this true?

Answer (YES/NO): NO